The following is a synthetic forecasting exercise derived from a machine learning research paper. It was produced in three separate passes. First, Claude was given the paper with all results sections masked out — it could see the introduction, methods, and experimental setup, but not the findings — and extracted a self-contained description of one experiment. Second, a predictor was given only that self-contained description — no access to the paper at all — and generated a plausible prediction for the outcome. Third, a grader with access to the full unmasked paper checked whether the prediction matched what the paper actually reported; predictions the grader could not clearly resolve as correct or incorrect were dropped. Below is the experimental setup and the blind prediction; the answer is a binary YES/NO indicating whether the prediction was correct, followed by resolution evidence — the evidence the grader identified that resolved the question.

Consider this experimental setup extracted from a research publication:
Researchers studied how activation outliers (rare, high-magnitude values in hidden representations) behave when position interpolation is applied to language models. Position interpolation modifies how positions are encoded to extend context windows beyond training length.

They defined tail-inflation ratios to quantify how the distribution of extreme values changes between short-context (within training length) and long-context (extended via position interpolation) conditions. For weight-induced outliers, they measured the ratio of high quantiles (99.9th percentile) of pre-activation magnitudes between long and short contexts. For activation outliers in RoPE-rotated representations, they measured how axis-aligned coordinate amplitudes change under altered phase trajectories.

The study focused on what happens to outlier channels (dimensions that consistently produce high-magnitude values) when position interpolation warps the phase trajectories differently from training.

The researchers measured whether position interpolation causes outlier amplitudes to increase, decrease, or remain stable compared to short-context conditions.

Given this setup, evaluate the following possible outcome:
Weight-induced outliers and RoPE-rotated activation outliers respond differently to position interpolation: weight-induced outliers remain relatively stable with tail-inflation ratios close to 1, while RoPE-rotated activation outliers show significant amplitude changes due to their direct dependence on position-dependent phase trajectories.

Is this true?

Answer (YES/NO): NO